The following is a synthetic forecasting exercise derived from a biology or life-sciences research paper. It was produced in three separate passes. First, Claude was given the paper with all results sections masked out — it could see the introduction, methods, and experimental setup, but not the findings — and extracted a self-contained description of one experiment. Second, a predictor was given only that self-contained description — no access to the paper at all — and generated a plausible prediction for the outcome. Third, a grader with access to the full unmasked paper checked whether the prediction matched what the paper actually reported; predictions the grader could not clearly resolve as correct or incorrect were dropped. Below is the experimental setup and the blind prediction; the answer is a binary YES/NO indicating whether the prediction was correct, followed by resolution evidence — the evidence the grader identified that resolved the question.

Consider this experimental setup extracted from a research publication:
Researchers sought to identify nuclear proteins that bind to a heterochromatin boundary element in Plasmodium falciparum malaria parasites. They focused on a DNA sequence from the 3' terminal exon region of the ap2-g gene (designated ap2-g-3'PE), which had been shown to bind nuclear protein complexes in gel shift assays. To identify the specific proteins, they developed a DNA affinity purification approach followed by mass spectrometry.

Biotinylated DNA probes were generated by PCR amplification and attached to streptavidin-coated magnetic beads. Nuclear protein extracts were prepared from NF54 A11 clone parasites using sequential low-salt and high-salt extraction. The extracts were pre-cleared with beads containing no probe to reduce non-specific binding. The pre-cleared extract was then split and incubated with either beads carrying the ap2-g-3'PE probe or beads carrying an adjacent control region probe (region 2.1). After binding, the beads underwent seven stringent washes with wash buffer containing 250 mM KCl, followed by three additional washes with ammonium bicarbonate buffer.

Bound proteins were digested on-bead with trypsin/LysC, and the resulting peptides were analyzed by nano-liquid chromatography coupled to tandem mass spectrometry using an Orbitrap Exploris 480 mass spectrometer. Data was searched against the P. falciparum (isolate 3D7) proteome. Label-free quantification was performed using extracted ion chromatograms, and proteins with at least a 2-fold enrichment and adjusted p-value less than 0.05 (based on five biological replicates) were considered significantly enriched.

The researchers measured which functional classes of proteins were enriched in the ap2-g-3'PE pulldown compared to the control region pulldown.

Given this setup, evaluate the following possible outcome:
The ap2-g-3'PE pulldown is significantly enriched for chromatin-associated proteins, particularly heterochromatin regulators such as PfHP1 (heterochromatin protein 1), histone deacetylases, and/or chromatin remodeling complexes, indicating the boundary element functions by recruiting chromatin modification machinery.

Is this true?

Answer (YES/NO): NO